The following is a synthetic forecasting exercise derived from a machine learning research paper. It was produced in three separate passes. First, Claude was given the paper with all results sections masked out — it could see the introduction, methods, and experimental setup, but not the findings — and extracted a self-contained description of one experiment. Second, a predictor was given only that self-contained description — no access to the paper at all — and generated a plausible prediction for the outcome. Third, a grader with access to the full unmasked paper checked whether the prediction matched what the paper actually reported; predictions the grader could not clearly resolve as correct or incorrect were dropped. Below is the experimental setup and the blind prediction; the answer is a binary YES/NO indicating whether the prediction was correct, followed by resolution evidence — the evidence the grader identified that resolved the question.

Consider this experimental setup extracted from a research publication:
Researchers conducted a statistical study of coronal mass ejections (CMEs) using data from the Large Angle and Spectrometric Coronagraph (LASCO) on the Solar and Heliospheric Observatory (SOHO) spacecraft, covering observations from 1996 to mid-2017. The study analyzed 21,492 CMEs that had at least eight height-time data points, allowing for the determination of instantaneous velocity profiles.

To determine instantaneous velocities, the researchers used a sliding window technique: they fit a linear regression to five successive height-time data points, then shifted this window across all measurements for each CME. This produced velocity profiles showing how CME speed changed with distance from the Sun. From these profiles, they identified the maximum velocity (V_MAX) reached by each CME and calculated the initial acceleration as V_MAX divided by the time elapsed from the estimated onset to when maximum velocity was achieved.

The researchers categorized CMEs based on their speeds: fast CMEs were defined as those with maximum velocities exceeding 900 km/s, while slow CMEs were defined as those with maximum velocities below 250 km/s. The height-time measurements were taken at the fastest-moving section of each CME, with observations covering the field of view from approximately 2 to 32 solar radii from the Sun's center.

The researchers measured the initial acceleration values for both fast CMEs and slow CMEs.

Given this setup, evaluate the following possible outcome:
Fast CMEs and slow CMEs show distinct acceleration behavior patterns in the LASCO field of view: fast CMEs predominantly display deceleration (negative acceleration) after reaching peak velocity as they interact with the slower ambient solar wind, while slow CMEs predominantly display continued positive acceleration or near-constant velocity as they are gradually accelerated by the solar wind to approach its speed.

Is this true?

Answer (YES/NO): NO